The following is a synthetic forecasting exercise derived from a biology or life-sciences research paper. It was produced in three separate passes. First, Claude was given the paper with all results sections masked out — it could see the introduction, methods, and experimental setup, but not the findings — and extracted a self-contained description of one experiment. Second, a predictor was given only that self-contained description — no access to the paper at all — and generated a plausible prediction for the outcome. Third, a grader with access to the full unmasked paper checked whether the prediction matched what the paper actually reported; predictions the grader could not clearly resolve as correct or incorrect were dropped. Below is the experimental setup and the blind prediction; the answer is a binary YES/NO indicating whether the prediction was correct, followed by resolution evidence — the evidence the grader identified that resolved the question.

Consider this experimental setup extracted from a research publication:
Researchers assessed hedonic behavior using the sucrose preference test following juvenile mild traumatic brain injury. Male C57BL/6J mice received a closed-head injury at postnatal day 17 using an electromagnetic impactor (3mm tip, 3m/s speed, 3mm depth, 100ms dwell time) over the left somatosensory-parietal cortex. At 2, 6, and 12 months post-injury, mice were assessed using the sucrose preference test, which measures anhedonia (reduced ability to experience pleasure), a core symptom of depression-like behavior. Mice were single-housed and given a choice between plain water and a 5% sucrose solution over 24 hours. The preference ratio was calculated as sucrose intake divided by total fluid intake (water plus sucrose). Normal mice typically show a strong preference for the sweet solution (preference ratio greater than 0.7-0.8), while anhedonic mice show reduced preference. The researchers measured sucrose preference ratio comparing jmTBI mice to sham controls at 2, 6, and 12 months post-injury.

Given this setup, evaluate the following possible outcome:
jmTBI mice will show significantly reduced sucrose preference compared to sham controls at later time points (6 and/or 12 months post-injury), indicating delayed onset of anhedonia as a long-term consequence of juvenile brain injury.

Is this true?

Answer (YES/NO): NO